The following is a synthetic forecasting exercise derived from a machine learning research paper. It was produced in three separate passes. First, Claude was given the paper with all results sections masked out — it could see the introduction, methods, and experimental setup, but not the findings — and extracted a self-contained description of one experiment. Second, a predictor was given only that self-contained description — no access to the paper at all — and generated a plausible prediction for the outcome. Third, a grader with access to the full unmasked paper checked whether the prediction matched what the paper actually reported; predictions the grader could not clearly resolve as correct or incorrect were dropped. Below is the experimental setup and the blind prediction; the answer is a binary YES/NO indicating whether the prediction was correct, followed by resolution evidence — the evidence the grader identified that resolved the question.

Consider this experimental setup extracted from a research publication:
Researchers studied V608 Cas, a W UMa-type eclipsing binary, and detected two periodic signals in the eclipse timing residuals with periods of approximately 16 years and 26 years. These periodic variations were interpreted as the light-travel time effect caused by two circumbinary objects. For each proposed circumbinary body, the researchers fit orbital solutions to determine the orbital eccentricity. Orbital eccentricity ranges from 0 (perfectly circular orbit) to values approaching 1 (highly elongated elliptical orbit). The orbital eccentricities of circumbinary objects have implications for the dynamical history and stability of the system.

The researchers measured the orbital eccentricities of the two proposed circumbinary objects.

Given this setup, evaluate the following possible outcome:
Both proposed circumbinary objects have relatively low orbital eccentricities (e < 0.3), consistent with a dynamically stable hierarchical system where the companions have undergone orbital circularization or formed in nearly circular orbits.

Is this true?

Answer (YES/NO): NO